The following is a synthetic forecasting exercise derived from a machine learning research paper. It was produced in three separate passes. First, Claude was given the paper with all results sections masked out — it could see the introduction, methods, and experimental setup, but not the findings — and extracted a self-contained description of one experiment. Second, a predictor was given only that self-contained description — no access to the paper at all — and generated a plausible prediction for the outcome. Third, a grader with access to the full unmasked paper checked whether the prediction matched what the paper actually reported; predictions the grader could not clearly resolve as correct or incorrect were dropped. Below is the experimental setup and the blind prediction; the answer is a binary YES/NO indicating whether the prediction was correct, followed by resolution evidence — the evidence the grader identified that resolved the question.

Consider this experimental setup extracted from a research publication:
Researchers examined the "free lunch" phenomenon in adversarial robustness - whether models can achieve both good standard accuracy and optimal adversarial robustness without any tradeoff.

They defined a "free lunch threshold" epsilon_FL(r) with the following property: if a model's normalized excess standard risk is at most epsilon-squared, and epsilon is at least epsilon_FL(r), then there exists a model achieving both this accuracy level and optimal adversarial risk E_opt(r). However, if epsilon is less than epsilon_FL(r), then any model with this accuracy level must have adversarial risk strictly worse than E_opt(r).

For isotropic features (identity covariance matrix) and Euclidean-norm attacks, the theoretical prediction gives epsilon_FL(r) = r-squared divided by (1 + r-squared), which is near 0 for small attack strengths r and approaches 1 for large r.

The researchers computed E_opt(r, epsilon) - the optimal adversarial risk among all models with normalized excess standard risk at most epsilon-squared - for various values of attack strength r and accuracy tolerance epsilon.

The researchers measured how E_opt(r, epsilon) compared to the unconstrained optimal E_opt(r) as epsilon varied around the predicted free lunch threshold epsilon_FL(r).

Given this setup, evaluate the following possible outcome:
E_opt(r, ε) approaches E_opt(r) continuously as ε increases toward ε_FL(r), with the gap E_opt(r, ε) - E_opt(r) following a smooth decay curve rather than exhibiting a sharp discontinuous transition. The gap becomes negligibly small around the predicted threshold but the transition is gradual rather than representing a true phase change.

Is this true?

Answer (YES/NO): NO